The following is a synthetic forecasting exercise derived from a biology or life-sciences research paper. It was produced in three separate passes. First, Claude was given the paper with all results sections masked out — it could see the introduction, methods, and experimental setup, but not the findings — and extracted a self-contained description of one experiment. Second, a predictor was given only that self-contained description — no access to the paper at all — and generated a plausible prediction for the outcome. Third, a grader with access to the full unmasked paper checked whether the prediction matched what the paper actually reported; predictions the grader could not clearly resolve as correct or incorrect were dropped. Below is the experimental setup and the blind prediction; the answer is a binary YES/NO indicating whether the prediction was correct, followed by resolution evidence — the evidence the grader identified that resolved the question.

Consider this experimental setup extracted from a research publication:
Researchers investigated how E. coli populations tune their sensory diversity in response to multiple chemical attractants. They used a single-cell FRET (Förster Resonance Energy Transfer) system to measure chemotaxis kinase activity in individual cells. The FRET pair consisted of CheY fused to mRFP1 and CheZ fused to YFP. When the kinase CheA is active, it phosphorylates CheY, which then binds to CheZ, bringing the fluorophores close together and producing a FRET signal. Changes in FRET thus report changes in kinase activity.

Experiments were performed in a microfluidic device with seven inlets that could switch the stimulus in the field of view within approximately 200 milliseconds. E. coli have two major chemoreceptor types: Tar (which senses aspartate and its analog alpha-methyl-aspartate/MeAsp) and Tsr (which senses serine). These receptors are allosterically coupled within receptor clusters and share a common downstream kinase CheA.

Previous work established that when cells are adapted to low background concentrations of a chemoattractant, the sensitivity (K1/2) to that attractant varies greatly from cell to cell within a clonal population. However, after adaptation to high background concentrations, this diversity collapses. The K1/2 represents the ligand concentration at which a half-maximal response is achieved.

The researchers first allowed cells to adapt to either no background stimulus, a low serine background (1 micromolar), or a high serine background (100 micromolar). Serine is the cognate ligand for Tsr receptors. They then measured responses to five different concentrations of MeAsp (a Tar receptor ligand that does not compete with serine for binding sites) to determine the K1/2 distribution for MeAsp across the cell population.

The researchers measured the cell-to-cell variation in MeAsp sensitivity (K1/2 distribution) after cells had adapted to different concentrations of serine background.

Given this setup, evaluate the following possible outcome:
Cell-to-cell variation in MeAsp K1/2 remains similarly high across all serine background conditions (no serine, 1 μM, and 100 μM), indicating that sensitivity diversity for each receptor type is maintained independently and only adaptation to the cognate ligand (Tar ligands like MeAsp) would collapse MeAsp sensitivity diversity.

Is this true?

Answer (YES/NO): YES